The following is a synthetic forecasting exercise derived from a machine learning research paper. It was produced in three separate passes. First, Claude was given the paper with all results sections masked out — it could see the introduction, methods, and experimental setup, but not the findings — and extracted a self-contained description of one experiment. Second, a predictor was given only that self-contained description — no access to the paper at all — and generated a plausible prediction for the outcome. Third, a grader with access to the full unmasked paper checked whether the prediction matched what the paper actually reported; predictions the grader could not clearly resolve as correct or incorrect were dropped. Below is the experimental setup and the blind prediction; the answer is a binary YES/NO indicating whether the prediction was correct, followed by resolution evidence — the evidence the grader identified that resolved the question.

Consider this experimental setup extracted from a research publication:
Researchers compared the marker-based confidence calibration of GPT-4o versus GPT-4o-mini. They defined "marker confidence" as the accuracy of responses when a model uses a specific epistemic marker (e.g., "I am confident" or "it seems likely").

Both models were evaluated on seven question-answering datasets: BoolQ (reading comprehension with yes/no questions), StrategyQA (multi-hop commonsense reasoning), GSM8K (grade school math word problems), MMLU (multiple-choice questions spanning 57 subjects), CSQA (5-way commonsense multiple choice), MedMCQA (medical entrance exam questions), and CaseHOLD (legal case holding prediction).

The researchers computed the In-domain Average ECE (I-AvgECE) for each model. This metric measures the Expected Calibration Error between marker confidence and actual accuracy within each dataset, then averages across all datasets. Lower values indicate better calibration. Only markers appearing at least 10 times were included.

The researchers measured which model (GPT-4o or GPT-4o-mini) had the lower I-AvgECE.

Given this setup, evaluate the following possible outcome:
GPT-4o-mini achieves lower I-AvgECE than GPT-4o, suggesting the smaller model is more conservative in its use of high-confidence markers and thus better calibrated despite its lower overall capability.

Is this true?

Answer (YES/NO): YES